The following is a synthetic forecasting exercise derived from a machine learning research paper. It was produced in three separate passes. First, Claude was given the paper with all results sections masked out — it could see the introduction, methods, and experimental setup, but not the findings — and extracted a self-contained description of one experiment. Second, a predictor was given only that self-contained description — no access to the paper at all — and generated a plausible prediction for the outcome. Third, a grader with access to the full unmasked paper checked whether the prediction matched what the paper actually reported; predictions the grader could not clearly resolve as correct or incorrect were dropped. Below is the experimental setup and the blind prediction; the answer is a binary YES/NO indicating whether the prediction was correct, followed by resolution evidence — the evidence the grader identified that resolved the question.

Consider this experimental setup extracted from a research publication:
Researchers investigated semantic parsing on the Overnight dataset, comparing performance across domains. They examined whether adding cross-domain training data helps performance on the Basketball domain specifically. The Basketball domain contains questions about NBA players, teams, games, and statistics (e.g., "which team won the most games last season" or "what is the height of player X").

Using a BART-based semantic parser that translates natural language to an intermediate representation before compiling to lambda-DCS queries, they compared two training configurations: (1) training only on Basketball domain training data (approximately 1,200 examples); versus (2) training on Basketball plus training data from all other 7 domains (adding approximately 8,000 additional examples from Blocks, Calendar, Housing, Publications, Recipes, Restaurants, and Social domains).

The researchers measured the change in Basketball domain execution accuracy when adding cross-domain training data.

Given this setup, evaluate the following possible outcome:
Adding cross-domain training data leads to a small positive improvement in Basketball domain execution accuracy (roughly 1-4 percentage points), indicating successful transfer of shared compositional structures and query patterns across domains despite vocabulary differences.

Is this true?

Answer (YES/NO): NO